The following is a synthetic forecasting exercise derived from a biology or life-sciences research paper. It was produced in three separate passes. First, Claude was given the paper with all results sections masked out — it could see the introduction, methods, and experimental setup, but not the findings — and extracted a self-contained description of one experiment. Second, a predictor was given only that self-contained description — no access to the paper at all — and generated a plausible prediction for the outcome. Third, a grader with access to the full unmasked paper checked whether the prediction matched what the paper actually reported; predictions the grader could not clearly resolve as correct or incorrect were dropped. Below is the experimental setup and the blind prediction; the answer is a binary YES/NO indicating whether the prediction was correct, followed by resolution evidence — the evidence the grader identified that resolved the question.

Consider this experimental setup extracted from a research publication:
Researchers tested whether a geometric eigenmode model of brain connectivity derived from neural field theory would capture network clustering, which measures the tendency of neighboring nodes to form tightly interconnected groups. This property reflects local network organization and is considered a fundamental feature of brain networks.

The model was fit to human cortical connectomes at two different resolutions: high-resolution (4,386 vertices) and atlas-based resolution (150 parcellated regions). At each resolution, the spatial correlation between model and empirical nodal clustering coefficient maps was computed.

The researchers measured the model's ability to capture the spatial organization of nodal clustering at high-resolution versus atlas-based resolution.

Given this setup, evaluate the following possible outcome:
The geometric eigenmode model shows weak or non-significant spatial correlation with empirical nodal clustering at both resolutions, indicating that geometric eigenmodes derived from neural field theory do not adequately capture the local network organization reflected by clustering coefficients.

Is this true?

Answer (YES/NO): NO